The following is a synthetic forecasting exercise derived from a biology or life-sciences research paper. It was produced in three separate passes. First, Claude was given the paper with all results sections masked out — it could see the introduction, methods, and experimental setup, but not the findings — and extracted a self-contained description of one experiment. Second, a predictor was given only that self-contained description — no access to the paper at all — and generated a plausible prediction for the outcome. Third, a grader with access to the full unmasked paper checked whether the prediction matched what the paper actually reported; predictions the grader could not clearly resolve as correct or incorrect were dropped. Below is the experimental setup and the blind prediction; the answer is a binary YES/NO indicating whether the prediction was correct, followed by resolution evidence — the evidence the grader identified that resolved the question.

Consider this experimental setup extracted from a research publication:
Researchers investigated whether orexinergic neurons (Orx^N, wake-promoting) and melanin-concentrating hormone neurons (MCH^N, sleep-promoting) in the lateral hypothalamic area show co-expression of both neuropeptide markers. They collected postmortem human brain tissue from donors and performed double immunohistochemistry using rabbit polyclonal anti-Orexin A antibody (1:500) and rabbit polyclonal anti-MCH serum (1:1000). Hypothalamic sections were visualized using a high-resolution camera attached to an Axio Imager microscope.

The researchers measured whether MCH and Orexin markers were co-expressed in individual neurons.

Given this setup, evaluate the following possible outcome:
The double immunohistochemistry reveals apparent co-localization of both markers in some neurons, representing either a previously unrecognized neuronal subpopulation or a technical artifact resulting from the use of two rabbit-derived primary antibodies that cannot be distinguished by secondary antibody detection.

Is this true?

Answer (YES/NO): NO